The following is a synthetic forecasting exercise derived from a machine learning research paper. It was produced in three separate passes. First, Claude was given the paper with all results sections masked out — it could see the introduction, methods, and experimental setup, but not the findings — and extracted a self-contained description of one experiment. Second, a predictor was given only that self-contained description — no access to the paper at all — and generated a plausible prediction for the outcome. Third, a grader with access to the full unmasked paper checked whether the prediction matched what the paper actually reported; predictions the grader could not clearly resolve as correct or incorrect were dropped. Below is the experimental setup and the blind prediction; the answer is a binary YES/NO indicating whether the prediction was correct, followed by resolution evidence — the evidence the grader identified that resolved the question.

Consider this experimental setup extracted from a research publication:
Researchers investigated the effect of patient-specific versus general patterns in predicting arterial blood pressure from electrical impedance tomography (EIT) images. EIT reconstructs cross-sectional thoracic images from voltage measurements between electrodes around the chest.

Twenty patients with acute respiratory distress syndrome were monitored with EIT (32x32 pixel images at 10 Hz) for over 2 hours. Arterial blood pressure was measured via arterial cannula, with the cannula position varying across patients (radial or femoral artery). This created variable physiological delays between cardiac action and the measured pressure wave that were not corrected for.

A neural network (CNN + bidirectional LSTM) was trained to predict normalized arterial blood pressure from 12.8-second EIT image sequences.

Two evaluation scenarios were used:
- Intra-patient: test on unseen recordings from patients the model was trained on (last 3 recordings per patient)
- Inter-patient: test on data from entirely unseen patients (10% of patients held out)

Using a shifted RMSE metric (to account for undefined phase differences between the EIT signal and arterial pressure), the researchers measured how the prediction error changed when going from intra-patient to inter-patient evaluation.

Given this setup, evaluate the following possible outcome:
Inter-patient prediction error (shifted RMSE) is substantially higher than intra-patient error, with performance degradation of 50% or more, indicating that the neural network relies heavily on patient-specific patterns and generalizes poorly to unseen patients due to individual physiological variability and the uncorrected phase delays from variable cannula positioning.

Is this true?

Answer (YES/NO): YES